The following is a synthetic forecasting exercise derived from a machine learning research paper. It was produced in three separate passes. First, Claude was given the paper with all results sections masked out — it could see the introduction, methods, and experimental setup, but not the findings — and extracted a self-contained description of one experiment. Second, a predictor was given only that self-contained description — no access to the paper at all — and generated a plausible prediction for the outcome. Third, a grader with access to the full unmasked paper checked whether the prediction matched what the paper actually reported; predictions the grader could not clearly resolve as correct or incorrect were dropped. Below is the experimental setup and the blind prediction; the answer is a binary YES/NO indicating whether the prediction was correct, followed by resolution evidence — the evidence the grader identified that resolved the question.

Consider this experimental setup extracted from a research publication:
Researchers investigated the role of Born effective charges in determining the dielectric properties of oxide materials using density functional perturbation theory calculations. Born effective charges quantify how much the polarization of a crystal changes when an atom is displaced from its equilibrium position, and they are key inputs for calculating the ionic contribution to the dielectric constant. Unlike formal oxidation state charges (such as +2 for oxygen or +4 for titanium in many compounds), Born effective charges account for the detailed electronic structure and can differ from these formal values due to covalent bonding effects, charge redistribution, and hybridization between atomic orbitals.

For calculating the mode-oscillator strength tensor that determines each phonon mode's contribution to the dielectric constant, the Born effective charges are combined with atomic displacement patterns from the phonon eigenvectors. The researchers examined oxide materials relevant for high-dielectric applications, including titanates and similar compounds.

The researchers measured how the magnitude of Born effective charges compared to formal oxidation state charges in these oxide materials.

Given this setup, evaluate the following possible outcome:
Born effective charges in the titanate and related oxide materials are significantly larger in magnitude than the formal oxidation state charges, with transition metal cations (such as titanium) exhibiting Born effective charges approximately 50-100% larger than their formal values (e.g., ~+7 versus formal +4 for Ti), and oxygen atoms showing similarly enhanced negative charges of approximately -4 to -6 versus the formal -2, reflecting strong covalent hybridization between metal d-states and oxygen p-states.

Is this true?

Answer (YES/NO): NO